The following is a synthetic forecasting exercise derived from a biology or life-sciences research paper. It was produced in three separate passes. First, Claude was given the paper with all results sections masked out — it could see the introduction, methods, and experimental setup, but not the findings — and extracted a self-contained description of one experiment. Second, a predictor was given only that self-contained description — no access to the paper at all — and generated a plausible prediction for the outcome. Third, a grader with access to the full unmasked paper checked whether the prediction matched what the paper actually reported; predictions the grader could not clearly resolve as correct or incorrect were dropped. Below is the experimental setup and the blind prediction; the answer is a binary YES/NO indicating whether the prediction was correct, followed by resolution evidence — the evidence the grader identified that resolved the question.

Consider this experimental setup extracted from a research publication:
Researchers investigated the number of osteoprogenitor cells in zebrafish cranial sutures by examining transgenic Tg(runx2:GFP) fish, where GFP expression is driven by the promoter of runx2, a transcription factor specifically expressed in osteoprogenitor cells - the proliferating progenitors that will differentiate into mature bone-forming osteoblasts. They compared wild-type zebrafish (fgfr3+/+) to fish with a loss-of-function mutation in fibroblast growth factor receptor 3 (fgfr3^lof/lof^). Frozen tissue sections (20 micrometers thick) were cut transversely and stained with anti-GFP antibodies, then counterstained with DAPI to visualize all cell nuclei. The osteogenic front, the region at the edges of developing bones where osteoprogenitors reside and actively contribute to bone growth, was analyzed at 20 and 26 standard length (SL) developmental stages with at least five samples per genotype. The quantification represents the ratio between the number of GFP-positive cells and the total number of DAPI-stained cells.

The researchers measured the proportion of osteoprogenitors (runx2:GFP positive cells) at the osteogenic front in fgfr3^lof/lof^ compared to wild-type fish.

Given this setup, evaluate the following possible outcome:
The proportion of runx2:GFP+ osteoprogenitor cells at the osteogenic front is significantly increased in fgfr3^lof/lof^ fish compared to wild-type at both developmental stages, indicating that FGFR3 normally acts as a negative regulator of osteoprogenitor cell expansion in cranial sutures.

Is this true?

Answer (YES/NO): NO